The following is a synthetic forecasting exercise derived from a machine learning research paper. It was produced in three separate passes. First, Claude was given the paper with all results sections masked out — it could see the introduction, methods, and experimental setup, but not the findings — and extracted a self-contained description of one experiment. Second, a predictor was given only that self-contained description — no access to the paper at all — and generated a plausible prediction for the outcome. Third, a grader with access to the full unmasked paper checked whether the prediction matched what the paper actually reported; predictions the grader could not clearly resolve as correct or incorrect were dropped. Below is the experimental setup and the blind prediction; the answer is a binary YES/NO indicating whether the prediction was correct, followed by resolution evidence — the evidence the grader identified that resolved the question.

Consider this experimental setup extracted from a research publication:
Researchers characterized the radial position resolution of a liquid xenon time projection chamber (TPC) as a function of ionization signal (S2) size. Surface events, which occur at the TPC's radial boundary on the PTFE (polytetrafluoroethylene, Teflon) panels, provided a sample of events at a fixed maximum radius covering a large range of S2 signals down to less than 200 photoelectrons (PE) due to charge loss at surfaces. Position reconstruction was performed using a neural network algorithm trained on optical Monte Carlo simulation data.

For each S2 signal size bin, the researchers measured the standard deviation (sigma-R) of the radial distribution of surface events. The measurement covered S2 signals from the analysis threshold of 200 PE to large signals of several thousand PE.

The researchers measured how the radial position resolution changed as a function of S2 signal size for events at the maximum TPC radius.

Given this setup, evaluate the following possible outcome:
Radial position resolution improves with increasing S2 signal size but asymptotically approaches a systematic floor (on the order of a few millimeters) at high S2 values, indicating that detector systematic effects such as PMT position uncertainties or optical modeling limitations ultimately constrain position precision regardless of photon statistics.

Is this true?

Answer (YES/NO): NO